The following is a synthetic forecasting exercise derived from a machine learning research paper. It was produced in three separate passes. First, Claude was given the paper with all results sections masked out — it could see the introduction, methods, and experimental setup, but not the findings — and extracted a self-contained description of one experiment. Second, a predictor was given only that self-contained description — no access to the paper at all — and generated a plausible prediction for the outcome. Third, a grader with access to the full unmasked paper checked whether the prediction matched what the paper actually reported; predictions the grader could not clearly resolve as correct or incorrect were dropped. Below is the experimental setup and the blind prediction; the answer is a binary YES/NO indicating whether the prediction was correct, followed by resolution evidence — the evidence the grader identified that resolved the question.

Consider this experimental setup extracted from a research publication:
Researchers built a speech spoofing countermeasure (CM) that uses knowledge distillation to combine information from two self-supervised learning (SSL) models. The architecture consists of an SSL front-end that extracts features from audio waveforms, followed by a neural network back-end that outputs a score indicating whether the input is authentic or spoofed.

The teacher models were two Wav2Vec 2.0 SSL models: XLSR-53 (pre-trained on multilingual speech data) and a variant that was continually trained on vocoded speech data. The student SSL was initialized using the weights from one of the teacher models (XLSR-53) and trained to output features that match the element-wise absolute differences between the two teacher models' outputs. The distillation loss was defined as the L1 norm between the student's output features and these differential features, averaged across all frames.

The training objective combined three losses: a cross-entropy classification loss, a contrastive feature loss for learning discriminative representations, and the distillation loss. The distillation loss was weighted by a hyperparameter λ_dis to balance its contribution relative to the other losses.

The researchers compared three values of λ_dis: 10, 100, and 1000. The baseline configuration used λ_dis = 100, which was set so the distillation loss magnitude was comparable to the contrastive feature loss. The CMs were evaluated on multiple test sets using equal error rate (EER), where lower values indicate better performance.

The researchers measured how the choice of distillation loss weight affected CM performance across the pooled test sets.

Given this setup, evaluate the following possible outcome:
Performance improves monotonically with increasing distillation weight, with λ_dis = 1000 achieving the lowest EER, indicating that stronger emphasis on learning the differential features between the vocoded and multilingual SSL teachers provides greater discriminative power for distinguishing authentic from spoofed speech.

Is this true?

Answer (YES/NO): NO